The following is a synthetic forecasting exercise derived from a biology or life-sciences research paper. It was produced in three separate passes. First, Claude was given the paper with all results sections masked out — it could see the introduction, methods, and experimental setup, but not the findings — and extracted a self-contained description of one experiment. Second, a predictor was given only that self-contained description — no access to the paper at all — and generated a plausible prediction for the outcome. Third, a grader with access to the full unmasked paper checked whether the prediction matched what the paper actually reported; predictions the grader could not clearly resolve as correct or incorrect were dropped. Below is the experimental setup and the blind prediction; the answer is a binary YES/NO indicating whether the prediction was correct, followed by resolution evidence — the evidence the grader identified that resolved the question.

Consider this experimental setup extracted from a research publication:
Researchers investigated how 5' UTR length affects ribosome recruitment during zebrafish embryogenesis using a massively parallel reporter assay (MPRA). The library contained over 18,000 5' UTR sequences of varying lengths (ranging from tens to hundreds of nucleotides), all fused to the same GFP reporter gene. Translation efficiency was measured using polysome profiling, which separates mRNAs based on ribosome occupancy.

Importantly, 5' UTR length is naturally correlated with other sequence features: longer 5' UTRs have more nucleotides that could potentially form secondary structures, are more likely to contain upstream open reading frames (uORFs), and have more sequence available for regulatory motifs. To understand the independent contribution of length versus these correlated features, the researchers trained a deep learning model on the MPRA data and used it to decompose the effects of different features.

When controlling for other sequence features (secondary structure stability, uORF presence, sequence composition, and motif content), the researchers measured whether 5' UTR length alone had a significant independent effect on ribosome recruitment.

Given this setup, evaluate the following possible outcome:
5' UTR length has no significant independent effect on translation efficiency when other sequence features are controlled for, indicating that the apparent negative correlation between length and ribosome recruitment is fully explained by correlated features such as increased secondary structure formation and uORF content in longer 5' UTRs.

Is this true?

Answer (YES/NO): NO